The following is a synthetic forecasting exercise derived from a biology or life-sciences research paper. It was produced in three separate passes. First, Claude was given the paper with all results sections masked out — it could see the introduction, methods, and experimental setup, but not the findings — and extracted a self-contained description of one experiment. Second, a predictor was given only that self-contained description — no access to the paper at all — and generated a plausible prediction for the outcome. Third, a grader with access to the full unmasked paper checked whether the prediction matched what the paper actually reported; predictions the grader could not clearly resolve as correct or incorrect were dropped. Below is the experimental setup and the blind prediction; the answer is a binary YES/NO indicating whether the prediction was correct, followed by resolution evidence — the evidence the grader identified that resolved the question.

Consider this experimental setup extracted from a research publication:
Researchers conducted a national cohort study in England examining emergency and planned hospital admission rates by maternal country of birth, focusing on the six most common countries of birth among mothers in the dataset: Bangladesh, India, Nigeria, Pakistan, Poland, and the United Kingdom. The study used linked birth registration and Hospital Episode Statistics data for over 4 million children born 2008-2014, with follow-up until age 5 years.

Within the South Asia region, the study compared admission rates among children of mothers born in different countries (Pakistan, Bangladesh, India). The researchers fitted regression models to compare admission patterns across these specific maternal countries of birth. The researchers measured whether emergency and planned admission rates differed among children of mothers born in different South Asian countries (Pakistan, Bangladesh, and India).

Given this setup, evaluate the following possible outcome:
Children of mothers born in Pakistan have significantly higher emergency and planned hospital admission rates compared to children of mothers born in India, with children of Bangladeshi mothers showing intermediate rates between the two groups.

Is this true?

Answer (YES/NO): YES